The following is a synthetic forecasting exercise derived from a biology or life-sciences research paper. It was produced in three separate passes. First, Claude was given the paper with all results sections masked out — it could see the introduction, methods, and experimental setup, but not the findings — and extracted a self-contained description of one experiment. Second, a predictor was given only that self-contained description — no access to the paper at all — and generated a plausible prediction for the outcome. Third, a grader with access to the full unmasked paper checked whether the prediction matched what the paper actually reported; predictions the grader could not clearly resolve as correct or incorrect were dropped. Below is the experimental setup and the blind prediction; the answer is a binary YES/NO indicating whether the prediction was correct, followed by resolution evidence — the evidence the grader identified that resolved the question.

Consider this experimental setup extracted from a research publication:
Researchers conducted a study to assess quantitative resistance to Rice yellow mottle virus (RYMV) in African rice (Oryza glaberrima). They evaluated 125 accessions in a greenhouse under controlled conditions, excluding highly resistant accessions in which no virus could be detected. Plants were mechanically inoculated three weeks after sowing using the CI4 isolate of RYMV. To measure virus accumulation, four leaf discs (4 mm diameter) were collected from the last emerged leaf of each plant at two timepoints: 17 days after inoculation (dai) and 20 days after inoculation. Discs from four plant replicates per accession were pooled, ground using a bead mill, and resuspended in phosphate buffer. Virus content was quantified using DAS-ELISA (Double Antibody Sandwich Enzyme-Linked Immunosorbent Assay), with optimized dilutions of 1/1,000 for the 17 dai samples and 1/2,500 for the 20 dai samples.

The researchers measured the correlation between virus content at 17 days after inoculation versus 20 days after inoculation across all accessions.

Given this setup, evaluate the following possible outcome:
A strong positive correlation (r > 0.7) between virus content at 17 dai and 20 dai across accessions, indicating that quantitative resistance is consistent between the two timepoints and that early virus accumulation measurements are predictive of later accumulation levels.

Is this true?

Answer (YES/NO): YES